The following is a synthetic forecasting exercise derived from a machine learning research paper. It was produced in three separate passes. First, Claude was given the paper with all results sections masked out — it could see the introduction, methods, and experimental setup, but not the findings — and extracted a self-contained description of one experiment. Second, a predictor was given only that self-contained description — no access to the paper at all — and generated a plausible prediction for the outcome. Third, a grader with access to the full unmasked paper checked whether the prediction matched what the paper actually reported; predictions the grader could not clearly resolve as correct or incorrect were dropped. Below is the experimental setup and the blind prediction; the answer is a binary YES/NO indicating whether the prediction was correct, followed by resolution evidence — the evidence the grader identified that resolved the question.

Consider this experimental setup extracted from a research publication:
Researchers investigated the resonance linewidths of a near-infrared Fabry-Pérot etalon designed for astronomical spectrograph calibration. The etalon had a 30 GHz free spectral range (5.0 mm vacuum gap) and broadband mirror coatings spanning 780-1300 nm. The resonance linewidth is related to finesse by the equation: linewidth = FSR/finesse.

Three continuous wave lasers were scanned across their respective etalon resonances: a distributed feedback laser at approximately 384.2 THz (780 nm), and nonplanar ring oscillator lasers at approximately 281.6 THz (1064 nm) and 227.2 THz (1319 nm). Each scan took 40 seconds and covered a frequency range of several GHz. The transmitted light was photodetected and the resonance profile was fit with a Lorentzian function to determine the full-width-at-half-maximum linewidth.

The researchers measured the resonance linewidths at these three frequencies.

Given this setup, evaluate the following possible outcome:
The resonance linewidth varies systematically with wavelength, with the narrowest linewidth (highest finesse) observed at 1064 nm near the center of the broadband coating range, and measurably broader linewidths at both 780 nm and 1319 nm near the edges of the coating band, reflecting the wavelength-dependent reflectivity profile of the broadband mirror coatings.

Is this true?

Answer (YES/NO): YES